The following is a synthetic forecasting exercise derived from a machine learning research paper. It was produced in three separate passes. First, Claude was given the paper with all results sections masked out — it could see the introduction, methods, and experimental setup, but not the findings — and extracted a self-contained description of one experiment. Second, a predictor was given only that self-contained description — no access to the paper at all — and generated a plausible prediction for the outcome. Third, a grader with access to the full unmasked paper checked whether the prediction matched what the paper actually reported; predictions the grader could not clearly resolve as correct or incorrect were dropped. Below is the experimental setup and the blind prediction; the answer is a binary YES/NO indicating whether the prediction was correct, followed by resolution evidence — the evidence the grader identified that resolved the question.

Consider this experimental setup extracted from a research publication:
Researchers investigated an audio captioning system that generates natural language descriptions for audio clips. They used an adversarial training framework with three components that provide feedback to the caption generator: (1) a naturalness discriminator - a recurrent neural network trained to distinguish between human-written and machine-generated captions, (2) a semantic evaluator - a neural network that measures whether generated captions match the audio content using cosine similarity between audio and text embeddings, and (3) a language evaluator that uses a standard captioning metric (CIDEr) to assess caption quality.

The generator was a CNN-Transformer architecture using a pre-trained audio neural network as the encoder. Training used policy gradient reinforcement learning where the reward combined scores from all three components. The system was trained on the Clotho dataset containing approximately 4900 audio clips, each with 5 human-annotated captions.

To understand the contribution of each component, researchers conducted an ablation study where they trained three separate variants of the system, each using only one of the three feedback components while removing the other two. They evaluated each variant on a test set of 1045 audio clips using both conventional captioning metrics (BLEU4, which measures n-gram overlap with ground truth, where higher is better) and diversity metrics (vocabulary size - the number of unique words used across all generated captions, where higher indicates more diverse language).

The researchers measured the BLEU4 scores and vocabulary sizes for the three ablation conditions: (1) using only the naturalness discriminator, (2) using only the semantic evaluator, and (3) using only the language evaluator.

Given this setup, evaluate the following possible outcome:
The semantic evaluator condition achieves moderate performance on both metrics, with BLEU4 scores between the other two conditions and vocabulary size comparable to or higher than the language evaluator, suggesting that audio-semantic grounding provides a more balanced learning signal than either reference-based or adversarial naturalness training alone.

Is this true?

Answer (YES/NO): NO